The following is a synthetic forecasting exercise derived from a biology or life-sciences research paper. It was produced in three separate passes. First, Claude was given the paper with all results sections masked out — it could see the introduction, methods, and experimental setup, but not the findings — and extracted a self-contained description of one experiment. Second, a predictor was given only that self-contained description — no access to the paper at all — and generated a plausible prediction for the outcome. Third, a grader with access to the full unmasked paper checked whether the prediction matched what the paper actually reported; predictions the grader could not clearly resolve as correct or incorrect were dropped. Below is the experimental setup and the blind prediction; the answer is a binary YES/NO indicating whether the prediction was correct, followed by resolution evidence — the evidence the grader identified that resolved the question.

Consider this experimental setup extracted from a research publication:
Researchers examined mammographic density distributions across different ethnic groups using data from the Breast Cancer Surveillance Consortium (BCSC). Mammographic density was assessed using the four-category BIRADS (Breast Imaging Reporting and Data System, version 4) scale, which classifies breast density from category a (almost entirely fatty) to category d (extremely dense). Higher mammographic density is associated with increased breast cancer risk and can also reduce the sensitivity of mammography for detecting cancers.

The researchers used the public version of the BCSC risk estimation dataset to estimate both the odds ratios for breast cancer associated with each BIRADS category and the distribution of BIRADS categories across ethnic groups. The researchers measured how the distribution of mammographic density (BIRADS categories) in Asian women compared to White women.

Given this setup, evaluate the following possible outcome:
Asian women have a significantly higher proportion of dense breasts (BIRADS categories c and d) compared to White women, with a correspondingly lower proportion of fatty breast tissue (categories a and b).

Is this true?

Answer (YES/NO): NO